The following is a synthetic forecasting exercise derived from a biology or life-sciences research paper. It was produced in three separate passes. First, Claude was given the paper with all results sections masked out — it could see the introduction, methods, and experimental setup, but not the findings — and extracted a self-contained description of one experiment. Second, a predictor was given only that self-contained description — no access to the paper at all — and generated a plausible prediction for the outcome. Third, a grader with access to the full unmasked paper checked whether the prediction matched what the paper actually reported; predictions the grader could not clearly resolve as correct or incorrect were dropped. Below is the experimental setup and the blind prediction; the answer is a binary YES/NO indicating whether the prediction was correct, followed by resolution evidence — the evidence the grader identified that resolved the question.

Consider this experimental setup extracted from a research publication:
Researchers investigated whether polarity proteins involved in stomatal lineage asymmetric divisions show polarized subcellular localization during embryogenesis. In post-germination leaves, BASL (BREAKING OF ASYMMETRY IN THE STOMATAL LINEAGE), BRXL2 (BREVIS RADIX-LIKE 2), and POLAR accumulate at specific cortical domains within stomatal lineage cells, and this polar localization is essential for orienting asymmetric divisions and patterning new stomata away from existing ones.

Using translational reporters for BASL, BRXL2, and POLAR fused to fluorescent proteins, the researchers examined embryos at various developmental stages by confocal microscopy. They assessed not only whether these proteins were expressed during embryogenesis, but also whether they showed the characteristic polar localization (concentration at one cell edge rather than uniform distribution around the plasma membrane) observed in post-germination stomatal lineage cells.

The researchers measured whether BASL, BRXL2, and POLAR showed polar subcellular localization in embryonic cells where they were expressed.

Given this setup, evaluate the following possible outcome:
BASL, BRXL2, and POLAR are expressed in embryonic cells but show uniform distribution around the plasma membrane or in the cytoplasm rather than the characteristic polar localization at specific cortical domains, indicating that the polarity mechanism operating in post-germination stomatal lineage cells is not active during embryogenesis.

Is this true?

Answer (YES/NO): NO